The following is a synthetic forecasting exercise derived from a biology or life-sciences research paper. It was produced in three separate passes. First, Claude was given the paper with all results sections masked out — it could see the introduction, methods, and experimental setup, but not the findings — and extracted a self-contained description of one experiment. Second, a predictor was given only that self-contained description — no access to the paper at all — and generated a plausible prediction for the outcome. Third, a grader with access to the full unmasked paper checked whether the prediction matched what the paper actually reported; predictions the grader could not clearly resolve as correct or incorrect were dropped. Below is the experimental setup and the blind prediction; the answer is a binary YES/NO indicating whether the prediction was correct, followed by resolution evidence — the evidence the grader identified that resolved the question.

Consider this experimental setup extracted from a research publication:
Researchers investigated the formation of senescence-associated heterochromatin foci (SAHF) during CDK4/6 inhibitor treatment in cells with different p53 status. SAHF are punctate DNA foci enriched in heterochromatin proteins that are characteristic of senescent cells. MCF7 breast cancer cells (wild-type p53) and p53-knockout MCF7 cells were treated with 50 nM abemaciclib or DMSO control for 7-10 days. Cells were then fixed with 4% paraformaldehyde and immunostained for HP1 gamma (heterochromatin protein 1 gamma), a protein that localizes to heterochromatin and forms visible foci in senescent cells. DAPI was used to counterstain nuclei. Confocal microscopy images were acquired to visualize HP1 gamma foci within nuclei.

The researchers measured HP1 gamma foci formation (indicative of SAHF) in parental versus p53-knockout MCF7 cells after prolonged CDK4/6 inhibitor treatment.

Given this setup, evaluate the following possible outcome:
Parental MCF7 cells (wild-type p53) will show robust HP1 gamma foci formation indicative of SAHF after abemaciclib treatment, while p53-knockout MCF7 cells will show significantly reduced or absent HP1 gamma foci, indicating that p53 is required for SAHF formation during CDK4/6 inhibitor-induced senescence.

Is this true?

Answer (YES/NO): YES